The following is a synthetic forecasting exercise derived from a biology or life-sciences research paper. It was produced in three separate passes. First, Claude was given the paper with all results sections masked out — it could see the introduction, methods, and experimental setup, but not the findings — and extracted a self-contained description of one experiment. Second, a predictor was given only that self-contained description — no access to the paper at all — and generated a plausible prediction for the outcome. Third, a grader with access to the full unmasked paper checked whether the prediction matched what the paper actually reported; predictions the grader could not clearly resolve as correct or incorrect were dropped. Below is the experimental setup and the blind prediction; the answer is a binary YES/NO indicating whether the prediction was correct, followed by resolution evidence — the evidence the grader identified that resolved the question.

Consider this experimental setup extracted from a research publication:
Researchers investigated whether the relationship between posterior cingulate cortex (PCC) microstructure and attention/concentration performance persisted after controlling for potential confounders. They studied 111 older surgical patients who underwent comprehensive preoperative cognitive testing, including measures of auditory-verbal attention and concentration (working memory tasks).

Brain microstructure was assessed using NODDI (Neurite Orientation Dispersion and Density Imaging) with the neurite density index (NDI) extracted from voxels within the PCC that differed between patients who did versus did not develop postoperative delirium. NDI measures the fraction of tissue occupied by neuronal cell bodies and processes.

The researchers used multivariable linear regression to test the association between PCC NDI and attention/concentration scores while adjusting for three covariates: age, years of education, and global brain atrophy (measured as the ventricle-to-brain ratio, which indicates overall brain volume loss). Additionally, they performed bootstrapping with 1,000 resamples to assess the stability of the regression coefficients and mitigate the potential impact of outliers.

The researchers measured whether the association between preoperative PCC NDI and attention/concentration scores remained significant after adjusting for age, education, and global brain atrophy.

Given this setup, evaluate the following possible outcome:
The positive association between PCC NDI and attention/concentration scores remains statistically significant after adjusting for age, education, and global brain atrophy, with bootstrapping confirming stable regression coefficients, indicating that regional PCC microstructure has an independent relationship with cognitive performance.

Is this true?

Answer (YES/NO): YES